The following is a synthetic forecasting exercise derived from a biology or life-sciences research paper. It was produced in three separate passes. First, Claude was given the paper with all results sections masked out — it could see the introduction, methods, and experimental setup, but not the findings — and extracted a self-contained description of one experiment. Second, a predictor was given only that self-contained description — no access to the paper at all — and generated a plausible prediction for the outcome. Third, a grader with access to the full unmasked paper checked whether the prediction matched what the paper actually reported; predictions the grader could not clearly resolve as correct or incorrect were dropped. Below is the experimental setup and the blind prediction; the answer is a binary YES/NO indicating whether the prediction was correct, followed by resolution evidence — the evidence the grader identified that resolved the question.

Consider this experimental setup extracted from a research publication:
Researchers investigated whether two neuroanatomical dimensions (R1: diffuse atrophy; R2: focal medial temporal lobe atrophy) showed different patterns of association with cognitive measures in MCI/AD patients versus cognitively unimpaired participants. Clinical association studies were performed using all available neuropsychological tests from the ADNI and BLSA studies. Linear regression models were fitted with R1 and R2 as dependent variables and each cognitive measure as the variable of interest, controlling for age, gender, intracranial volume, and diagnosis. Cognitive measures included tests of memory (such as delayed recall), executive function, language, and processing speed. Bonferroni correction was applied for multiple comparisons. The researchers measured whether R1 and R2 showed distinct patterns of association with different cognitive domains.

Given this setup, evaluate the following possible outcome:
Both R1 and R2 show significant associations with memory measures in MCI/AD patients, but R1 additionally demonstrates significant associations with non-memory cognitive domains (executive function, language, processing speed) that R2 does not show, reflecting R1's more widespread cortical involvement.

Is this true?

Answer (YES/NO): NO